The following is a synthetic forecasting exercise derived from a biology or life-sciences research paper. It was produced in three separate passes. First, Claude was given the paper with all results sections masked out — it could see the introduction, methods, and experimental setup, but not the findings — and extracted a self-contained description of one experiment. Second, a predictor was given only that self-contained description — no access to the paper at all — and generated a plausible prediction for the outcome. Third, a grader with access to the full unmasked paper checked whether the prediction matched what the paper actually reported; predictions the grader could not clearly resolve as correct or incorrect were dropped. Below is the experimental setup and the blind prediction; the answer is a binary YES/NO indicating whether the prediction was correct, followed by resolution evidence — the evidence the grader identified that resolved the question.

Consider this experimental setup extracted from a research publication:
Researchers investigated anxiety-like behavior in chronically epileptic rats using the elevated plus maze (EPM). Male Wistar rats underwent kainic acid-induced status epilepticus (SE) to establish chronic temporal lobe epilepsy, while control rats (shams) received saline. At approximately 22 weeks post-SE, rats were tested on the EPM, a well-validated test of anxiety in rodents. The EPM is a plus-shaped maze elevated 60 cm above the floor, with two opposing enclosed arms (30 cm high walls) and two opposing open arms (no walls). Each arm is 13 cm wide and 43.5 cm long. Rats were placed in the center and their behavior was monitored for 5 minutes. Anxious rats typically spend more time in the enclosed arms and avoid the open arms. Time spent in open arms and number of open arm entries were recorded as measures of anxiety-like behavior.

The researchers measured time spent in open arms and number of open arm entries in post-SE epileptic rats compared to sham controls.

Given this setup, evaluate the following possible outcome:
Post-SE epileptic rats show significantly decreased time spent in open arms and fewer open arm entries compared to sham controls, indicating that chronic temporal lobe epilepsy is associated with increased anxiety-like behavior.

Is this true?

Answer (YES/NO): NO